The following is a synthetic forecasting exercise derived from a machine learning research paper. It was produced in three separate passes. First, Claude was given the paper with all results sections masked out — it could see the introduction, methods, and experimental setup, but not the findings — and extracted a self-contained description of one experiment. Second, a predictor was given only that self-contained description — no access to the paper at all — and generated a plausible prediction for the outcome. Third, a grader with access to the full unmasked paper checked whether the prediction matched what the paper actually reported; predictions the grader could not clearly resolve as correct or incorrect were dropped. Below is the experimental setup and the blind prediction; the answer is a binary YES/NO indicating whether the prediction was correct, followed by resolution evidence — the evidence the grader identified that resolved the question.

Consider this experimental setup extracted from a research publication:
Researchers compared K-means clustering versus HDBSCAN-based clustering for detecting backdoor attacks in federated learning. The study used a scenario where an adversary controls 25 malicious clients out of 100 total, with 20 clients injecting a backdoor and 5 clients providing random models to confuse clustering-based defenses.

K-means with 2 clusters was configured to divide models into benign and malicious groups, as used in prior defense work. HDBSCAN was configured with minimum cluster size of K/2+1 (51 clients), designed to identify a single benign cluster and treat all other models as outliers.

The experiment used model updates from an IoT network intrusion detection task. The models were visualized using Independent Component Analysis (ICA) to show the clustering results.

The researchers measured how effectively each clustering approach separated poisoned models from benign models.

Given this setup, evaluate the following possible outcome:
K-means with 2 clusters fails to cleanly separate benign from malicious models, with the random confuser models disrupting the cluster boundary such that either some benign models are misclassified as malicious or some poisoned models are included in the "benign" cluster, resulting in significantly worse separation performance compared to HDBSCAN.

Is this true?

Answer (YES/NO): YES